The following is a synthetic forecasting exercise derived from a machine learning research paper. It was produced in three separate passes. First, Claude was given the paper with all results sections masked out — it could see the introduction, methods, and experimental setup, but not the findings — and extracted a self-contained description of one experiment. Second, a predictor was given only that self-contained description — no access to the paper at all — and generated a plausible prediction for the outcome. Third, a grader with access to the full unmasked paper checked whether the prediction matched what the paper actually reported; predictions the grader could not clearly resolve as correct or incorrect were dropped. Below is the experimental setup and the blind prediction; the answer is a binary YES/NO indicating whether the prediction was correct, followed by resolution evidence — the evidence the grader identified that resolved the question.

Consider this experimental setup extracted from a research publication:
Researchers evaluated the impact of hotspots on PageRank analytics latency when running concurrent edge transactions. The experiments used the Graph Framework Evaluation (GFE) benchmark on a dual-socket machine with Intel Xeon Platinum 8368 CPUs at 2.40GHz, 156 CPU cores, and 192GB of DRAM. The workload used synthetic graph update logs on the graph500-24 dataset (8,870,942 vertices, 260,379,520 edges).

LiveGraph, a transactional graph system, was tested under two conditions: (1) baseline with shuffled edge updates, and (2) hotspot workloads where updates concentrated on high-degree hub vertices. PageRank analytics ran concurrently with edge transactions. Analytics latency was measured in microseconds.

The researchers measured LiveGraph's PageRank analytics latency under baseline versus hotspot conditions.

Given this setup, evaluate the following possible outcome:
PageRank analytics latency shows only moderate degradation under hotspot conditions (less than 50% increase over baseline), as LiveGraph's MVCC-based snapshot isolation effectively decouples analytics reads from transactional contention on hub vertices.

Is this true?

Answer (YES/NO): NO